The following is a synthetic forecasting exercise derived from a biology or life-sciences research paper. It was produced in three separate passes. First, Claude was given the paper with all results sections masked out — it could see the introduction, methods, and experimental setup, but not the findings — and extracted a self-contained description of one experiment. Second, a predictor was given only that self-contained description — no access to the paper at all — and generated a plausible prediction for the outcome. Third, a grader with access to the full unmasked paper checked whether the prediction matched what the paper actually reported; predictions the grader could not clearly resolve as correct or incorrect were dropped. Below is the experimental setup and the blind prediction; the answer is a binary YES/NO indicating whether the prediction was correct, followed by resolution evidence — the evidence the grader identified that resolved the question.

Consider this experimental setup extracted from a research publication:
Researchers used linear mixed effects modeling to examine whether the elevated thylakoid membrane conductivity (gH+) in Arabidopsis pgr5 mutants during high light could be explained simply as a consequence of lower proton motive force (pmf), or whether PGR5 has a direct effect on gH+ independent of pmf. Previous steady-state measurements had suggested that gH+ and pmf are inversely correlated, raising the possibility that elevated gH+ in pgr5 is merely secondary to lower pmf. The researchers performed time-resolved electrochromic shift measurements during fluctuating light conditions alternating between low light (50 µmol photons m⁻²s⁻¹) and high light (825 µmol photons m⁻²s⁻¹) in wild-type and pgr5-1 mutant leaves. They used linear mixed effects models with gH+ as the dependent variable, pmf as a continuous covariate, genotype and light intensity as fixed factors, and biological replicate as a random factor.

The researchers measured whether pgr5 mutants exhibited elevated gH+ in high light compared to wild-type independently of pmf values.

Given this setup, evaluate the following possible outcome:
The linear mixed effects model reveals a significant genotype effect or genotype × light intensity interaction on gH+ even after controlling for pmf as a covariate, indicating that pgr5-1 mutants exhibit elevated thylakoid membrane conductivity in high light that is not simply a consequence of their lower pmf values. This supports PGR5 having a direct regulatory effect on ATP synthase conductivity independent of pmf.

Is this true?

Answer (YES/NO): YES